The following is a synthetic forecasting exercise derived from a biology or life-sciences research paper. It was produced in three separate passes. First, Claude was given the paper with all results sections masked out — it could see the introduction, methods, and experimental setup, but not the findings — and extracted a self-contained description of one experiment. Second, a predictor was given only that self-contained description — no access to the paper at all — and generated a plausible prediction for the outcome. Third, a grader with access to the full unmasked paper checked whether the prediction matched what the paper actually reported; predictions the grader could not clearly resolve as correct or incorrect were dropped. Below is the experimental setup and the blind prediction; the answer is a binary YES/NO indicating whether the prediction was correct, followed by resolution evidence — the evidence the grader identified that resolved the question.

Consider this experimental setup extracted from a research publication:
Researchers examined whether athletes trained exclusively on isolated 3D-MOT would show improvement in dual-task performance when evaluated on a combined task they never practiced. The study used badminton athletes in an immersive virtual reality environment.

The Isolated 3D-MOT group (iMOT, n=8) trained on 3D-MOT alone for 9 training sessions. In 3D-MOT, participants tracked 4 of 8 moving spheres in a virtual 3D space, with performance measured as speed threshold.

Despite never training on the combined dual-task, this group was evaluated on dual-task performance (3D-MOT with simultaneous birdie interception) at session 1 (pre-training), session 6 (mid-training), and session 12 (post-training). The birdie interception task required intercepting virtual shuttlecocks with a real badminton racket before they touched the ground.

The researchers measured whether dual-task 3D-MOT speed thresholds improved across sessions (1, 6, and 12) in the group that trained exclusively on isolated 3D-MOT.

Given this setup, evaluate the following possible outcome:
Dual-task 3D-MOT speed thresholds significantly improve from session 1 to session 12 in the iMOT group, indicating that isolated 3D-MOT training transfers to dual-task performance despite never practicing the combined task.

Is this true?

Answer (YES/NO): YES